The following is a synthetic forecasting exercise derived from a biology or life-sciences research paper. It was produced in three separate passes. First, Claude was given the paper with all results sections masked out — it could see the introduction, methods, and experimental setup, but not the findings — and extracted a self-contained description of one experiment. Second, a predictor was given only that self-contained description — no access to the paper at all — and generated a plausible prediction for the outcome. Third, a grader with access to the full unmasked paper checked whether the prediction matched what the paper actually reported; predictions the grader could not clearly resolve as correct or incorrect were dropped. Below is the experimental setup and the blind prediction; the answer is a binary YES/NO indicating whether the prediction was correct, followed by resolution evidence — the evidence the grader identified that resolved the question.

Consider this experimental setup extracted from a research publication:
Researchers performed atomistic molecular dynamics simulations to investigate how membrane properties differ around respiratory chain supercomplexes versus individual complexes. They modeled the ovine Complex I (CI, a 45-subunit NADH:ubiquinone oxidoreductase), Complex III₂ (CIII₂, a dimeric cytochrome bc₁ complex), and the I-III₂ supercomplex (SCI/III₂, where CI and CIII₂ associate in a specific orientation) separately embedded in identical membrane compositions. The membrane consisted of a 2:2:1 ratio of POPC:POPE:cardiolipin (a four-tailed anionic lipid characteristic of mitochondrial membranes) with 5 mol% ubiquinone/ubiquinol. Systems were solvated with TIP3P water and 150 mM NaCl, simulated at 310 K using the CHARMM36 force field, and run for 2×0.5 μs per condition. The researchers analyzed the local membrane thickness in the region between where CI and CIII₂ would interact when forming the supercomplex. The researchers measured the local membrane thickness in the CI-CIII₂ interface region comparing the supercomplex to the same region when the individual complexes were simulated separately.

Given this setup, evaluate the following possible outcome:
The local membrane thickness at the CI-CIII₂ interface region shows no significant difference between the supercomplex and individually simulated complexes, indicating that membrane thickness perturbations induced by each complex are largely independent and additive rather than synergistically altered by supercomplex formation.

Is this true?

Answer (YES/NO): NO